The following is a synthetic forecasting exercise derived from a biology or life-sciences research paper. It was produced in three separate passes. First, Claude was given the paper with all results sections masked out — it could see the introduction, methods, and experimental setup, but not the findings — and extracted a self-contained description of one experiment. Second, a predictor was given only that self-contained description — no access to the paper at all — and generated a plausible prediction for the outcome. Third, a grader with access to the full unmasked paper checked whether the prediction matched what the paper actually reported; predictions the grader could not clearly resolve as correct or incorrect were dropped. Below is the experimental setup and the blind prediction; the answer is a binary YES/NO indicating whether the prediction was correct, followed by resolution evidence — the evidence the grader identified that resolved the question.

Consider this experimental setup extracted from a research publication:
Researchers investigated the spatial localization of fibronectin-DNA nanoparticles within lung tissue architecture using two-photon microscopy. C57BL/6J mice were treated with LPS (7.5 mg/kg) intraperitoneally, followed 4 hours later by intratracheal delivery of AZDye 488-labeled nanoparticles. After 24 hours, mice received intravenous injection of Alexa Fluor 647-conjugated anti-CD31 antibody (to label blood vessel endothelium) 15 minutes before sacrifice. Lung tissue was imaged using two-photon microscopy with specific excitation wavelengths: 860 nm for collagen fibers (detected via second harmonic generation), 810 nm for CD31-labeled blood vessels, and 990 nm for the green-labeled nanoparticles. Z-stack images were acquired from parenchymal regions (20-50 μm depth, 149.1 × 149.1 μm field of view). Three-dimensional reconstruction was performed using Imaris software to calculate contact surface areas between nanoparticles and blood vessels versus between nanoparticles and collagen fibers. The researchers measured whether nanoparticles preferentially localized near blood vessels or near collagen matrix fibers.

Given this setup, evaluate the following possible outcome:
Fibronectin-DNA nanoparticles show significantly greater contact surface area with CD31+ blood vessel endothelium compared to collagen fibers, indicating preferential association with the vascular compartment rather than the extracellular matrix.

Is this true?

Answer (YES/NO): NO